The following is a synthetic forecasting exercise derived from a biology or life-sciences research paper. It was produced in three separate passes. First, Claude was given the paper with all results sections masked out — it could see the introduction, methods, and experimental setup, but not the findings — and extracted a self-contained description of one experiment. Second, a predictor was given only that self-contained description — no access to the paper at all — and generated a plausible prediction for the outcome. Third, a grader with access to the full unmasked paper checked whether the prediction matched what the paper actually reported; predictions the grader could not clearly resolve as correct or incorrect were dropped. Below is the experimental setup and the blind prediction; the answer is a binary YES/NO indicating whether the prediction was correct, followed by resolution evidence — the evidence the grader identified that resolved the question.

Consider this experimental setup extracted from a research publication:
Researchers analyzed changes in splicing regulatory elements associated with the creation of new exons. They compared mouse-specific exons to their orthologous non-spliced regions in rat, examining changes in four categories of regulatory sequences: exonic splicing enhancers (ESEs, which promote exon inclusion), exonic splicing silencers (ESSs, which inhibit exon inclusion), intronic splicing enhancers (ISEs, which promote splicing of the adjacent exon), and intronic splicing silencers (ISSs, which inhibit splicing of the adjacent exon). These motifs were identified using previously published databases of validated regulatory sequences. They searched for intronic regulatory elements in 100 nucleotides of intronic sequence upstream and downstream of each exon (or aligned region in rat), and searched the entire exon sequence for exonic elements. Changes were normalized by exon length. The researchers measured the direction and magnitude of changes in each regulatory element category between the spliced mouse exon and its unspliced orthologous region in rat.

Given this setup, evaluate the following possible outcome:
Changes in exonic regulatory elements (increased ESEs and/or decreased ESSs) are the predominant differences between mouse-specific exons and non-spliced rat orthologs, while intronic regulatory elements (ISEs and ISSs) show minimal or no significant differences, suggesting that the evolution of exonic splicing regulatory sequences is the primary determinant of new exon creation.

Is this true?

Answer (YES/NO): NO